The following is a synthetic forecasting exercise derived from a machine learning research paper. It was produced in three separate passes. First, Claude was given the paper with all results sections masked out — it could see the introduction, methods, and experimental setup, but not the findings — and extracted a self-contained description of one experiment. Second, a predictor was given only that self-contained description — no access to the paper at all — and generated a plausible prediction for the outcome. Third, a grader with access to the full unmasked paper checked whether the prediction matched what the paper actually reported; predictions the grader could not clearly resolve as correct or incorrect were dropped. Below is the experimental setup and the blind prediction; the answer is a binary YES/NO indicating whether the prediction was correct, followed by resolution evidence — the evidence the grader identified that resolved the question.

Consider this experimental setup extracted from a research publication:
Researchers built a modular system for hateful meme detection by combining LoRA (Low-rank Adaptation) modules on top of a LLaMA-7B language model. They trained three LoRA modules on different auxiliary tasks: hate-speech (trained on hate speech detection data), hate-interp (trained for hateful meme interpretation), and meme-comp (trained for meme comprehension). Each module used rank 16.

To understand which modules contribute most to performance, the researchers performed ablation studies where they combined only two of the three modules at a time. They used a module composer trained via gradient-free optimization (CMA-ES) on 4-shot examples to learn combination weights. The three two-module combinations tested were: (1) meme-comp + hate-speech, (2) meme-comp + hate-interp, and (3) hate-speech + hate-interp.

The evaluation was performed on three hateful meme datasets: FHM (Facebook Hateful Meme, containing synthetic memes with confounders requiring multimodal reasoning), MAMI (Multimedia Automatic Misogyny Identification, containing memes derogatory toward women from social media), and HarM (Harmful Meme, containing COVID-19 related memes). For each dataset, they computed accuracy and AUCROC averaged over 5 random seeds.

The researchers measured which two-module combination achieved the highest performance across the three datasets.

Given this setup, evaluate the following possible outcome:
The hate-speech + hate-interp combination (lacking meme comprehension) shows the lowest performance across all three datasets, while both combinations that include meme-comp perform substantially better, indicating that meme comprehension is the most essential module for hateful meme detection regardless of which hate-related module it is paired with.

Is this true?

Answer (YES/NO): NO